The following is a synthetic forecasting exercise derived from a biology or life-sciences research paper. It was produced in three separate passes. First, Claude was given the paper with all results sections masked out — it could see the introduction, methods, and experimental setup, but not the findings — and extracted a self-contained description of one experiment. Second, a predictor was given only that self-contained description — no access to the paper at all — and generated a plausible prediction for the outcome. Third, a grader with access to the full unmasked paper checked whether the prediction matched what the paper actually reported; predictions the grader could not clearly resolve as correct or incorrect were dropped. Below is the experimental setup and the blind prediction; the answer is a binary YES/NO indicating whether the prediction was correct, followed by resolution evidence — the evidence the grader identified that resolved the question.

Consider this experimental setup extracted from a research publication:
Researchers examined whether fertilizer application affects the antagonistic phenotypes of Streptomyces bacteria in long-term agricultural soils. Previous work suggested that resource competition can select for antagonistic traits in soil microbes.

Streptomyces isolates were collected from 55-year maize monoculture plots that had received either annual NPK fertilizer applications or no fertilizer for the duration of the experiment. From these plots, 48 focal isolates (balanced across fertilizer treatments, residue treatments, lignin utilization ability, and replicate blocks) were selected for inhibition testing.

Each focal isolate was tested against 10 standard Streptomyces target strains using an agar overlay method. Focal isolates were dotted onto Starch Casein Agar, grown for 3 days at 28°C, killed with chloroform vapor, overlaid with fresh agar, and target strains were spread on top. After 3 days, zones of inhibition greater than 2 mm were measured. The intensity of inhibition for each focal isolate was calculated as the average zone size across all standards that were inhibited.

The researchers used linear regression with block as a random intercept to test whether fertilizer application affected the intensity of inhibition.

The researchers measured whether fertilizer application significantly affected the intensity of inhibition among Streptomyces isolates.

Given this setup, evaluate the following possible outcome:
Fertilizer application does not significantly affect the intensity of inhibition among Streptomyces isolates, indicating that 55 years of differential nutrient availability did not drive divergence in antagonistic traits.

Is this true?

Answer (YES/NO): NO